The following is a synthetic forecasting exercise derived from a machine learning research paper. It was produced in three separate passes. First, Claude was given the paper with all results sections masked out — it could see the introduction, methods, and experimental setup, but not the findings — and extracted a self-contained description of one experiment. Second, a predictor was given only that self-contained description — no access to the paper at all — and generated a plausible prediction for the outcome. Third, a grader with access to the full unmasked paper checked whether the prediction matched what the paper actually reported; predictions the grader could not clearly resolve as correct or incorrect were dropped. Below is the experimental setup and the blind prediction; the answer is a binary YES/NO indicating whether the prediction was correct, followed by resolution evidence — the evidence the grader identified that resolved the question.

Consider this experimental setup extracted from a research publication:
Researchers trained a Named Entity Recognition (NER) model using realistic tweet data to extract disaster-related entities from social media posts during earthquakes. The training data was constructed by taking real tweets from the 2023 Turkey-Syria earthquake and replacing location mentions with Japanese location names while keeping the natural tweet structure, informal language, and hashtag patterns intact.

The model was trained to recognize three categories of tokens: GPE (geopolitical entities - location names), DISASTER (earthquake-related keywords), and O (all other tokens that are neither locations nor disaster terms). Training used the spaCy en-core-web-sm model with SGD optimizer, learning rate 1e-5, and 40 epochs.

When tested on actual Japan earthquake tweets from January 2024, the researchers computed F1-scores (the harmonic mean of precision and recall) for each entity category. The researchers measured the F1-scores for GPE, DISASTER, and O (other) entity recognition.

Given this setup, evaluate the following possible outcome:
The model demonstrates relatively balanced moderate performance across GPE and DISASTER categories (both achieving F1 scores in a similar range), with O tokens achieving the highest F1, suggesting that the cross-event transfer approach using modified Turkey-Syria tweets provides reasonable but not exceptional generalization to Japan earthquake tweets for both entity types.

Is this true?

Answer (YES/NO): NO